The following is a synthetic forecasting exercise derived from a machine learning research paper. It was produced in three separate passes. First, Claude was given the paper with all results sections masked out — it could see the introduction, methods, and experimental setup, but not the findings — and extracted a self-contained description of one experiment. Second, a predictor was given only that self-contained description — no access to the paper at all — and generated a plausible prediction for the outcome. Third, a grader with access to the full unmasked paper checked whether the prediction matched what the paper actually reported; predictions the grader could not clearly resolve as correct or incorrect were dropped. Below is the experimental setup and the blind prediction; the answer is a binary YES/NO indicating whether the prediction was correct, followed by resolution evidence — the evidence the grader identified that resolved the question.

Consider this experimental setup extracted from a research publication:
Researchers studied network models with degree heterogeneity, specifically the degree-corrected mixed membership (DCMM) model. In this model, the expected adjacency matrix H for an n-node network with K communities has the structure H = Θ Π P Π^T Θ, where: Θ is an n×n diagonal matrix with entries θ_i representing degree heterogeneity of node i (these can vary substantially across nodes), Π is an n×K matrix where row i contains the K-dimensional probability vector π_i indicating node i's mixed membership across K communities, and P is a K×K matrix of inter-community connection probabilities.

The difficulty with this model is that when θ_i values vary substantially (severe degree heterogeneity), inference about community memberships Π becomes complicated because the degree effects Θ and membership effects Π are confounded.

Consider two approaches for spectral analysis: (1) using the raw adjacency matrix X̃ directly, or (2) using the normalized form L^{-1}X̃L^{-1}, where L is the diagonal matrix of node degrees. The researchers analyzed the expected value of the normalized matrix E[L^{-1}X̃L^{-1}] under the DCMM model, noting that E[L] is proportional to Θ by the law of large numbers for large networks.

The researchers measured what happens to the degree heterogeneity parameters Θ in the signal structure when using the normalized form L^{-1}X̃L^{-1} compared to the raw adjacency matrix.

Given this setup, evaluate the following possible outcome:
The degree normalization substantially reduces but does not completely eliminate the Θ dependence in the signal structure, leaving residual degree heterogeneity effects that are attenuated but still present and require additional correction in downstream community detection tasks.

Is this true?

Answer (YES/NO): NO